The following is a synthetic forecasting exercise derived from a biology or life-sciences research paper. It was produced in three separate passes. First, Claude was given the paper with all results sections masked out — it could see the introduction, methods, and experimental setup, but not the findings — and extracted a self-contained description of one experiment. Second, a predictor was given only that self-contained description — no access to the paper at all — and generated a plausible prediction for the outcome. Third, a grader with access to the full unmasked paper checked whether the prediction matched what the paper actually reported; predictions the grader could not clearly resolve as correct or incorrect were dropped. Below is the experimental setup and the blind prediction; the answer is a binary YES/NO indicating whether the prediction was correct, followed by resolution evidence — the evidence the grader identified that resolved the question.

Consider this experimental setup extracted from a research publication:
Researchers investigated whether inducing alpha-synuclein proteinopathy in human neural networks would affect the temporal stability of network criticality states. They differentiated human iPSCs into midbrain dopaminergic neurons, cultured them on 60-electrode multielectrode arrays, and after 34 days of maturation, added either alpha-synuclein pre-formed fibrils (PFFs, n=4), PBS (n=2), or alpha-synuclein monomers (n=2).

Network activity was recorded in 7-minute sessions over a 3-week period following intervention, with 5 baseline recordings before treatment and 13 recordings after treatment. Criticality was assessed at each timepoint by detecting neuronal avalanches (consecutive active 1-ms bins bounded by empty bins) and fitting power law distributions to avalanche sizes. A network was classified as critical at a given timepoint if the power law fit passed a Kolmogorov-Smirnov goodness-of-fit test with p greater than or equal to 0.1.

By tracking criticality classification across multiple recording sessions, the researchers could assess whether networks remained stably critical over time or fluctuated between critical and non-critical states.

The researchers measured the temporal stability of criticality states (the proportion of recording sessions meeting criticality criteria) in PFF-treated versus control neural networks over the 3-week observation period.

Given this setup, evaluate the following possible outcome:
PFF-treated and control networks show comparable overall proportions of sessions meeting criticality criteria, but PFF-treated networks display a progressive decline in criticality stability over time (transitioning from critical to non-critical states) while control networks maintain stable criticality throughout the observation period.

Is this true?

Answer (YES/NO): NO